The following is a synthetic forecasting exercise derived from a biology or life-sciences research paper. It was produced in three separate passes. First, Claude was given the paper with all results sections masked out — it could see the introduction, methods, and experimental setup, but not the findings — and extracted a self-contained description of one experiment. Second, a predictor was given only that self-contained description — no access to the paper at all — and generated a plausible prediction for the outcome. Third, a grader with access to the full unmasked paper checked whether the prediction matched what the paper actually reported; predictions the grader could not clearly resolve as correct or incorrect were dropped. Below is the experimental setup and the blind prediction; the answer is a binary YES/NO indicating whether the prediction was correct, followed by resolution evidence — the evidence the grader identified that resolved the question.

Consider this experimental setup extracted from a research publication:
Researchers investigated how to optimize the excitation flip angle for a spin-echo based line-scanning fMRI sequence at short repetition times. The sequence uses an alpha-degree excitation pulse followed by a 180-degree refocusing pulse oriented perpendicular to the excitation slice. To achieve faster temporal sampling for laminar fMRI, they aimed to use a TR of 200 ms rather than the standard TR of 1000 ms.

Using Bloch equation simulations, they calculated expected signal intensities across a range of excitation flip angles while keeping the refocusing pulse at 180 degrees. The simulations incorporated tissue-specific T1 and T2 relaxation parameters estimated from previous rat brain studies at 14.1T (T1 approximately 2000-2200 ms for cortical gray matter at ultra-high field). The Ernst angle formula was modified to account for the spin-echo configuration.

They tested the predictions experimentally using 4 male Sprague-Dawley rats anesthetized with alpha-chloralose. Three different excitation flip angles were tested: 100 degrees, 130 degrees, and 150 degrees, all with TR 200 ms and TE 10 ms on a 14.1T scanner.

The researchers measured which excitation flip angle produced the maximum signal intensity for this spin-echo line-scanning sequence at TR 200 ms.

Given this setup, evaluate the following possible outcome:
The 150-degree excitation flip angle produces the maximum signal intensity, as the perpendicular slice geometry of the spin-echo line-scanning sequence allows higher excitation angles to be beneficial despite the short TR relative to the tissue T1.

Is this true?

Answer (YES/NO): YES